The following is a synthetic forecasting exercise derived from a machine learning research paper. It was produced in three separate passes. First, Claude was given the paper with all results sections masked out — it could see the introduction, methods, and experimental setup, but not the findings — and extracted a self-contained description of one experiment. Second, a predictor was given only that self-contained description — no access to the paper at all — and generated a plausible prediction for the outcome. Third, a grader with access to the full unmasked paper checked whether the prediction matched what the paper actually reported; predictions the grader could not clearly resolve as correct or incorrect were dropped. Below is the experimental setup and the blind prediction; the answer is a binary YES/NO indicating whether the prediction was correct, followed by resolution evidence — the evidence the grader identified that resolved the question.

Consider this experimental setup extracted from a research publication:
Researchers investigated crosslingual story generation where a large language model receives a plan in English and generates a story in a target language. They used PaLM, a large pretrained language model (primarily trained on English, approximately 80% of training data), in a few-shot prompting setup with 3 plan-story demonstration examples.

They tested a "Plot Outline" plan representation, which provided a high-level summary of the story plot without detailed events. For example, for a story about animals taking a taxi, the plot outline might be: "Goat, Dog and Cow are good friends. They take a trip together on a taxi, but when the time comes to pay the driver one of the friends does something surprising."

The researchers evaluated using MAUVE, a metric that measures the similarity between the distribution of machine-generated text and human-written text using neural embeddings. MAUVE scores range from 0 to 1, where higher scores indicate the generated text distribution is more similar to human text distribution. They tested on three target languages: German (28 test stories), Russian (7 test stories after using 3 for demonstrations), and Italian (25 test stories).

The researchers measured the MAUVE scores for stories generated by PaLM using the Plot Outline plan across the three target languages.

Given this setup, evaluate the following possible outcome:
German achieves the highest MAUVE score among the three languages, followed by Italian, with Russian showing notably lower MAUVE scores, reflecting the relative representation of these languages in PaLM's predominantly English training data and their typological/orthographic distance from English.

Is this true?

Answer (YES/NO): NO